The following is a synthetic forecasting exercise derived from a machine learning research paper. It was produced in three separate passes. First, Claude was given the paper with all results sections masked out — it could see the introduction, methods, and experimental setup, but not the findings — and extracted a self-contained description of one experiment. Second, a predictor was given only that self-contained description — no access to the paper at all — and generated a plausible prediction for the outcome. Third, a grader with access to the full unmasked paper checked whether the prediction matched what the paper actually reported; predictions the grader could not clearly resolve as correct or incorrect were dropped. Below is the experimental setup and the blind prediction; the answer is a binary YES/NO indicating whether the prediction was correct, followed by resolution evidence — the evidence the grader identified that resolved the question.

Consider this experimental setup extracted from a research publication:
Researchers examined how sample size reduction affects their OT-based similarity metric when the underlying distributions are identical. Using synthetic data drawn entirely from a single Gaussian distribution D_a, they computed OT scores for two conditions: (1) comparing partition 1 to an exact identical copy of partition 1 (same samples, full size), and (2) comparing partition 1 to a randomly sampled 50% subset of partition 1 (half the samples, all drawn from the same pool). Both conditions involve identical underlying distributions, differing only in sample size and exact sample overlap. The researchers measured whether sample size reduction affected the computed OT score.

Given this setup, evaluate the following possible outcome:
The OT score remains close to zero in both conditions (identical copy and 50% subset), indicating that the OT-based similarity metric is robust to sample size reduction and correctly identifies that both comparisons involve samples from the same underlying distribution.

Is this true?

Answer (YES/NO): YES